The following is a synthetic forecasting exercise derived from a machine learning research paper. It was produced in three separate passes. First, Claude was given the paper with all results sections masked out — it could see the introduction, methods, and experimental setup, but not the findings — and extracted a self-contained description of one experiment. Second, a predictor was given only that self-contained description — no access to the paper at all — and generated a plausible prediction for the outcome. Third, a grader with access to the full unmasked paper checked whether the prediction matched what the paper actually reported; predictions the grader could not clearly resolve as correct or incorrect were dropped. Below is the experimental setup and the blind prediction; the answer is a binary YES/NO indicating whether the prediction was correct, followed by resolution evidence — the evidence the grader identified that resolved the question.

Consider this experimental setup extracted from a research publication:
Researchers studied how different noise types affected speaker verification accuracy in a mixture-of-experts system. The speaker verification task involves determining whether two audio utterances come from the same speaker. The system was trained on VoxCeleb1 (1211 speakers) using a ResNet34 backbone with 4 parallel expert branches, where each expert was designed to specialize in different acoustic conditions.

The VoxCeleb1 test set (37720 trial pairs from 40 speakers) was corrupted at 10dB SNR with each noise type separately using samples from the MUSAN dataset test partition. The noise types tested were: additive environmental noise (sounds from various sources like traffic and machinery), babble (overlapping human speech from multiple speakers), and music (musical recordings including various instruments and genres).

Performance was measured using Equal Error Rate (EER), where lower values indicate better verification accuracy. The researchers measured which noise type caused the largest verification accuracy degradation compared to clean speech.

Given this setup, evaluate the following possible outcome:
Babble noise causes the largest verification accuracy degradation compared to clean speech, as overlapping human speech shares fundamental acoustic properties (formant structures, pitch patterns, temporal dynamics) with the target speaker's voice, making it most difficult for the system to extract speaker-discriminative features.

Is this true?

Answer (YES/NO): YES